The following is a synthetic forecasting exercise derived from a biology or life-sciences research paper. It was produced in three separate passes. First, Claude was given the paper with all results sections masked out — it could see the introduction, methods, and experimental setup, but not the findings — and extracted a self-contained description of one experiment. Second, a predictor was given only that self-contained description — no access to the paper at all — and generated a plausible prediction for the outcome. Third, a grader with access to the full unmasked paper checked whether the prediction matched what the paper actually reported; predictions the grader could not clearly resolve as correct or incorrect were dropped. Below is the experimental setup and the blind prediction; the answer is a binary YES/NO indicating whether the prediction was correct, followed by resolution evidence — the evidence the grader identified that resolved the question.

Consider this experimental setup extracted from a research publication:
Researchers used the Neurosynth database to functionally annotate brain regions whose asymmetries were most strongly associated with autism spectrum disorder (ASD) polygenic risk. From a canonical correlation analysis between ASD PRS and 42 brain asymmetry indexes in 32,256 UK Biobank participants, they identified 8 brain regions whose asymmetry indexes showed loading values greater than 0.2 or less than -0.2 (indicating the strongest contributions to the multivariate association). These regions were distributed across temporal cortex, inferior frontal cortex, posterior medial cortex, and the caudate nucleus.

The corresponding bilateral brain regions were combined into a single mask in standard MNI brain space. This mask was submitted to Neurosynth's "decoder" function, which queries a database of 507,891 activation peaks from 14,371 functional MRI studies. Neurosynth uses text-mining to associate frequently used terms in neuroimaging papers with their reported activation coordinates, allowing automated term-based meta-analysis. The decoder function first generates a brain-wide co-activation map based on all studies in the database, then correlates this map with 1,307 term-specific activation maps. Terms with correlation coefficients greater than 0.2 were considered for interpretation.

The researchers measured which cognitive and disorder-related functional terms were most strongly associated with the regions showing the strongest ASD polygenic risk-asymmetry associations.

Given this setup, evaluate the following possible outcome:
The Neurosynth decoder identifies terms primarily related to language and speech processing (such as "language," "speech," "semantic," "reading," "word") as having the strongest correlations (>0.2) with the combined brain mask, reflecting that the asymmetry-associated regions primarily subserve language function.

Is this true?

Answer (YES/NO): YES